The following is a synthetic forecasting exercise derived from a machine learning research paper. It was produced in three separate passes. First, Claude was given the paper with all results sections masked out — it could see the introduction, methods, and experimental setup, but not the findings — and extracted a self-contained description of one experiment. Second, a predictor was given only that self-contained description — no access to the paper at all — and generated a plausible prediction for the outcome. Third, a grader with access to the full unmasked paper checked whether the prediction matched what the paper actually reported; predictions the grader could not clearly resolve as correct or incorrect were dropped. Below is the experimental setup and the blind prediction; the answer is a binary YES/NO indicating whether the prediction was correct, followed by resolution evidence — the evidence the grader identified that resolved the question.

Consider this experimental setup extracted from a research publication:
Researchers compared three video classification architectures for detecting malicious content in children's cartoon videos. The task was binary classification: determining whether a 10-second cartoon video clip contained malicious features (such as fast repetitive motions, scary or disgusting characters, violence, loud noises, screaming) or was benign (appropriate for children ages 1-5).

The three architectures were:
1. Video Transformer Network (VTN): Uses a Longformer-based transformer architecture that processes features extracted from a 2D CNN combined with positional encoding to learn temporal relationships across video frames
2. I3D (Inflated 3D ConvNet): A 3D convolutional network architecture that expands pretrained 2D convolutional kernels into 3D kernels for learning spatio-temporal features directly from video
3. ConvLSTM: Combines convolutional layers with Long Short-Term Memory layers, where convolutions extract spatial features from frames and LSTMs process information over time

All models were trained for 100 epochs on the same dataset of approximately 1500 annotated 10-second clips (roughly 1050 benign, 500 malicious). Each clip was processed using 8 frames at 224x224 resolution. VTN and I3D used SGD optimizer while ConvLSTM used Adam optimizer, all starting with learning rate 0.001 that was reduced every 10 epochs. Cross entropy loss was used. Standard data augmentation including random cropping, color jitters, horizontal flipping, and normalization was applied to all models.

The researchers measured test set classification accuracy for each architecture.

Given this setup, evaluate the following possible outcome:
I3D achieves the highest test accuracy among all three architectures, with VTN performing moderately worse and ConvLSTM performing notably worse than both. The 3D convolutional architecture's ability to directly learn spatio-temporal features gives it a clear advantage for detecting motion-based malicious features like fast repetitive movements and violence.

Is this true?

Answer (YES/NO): NO